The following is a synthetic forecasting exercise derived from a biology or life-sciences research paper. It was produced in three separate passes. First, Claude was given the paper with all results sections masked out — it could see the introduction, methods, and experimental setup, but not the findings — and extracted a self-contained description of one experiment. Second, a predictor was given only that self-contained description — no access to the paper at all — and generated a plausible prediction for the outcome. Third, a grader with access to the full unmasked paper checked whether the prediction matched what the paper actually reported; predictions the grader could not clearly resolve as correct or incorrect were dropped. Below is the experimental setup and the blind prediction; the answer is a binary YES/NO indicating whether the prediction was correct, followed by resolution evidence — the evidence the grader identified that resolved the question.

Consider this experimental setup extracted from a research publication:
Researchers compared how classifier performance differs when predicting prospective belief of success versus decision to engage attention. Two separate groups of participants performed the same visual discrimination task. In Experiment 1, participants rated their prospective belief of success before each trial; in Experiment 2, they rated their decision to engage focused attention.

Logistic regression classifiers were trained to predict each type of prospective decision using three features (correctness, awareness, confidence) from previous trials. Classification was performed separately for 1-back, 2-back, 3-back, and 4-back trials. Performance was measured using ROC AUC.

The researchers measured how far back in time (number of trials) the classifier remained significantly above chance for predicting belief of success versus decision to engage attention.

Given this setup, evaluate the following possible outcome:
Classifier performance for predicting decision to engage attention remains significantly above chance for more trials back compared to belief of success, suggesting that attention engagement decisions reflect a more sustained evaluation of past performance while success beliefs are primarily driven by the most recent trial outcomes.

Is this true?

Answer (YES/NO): NO